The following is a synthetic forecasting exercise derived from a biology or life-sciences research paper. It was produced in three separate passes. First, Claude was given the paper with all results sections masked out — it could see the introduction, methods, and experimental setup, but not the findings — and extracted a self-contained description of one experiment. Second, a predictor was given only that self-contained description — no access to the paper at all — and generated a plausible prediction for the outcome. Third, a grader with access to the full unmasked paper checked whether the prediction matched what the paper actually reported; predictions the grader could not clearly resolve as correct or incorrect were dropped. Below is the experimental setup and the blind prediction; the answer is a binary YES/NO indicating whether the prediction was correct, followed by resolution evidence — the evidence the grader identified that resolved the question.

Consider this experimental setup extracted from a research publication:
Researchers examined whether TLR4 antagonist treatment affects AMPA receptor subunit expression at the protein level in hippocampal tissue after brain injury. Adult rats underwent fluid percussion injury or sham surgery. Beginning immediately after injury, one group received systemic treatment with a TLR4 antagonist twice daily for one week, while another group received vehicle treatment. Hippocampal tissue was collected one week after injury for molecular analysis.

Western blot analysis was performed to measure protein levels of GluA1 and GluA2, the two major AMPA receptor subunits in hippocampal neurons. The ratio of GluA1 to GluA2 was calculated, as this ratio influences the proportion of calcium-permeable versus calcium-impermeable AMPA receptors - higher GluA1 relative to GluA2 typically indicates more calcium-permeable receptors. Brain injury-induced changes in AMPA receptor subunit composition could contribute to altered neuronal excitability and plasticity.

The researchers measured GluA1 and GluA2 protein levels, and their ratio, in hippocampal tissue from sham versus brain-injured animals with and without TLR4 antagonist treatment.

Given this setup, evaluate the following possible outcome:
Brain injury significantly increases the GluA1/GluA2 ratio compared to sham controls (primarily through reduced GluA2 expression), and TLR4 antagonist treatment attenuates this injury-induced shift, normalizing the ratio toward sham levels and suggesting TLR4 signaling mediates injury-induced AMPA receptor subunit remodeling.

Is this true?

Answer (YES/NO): NO